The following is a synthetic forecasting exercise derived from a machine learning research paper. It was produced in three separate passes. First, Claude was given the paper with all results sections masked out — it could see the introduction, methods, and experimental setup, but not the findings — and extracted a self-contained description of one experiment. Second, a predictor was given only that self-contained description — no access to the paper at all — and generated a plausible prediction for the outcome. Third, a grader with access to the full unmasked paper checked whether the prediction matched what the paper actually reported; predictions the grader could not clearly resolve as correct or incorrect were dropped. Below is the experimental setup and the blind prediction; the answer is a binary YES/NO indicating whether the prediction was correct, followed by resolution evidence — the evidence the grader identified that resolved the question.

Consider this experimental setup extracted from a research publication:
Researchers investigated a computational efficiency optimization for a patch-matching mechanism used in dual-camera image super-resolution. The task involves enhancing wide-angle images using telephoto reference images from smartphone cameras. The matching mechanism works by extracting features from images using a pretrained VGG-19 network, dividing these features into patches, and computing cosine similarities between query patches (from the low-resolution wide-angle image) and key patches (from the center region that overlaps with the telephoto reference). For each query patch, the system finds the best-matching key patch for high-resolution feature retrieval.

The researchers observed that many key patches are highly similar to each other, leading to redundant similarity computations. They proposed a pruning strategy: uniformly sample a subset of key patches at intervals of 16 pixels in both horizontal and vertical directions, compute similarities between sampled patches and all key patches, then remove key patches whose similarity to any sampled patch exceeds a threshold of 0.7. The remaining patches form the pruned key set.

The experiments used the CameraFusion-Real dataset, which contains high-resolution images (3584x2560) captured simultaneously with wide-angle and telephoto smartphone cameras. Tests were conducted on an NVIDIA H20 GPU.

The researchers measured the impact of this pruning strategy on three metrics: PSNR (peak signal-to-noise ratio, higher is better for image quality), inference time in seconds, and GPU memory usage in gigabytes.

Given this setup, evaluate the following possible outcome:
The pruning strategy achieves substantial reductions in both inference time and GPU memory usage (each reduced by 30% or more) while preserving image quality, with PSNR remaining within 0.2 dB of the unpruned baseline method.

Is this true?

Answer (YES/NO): NO